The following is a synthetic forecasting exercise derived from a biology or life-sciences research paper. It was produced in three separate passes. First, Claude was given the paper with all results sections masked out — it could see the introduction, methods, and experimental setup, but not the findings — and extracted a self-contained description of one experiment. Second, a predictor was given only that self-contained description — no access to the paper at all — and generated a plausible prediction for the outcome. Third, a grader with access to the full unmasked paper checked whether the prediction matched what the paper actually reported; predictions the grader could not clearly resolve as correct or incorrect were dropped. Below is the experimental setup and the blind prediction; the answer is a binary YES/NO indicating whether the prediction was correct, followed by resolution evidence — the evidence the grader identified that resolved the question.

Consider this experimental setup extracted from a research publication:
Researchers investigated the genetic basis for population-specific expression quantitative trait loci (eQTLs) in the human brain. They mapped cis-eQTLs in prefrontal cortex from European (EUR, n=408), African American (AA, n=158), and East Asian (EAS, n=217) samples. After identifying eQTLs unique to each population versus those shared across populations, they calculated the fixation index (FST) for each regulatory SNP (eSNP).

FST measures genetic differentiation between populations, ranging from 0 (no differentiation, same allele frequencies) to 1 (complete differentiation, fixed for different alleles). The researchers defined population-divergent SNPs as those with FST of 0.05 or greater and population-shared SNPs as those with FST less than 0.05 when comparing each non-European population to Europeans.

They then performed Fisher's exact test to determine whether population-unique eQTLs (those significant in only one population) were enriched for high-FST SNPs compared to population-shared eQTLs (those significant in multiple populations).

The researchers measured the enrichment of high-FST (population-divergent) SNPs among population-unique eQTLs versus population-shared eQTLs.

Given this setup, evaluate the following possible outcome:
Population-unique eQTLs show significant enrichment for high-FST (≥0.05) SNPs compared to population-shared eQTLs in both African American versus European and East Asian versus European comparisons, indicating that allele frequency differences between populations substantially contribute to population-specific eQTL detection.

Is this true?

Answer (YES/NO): YES